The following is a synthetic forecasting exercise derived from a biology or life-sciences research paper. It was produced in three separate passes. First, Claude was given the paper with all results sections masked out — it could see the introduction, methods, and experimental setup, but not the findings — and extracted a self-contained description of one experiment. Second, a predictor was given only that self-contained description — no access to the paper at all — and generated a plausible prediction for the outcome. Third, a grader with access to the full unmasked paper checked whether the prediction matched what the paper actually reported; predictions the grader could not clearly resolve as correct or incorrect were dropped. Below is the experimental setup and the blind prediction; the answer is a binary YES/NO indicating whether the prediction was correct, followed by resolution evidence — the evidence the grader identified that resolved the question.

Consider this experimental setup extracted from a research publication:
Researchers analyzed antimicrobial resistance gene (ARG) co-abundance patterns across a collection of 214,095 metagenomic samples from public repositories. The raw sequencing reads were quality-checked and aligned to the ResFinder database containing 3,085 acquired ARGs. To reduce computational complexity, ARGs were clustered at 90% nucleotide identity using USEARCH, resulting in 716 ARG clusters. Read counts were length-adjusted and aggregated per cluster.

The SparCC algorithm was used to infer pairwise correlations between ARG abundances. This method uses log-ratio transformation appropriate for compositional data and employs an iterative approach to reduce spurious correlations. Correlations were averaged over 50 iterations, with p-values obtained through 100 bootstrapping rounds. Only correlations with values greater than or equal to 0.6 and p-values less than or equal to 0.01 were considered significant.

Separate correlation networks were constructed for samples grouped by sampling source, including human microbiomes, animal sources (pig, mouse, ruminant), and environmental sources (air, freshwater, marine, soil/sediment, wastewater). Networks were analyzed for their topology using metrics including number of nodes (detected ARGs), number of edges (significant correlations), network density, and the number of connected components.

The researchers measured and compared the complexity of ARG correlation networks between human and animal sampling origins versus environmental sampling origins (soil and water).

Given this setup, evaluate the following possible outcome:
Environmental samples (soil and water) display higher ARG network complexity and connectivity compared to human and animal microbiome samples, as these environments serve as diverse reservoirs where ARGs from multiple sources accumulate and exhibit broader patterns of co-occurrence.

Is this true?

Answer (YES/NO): NO